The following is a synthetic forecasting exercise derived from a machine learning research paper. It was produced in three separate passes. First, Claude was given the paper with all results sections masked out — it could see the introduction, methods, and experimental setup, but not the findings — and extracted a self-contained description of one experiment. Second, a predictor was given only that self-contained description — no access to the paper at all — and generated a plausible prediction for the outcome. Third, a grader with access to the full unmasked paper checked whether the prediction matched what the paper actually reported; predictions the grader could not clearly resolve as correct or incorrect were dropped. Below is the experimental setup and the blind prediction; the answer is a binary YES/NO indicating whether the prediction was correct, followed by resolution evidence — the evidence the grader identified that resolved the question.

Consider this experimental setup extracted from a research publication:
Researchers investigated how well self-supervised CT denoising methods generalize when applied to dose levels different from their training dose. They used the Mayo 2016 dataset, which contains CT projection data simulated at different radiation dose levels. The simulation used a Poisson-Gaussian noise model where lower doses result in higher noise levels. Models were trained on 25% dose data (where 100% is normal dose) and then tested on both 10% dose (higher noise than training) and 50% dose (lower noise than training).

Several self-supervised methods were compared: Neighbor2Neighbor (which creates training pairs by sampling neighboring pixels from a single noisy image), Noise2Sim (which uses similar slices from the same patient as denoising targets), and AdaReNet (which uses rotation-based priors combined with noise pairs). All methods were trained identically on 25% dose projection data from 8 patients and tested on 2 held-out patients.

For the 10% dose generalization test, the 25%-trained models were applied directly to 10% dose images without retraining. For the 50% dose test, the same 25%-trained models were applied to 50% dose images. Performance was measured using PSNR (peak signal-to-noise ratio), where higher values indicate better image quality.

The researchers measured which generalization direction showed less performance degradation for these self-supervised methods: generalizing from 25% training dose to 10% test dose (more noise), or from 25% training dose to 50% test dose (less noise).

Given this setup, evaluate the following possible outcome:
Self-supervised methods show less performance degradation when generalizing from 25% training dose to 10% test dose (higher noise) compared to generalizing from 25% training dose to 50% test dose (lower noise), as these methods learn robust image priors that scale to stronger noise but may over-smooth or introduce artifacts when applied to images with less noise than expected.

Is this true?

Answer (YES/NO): NO